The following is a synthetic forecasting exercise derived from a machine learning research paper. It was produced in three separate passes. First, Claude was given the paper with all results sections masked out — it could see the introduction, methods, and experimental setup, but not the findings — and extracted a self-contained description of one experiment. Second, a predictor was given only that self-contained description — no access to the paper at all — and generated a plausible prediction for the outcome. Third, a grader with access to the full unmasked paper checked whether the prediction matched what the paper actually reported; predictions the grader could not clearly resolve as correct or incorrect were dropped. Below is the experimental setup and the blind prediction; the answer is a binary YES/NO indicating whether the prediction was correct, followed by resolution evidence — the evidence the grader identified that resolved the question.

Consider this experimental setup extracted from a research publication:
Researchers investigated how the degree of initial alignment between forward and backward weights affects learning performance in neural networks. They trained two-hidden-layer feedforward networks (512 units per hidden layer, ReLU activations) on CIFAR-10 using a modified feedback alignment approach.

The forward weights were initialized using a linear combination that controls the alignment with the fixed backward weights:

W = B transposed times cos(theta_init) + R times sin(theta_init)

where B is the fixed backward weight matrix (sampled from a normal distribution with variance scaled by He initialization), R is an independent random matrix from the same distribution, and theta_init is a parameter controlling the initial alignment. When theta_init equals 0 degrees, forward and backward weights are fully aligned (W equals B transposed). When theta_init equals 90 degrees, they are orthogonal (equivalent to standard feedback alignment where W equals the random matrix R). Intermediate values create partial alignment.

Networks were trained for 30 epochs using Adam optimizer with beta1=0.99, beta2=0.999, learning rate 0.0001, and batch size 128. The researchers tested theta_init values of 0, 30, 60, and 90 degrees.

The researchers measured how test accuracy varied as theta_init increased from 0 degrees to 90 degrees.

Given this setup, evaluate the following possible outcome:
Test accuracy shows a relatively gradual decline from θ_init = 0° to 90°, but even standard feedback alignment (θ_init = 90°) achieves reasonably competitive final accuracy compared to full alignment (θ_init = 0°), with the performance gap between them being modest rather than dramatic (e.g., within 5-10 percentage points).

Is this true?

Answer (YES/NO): NO